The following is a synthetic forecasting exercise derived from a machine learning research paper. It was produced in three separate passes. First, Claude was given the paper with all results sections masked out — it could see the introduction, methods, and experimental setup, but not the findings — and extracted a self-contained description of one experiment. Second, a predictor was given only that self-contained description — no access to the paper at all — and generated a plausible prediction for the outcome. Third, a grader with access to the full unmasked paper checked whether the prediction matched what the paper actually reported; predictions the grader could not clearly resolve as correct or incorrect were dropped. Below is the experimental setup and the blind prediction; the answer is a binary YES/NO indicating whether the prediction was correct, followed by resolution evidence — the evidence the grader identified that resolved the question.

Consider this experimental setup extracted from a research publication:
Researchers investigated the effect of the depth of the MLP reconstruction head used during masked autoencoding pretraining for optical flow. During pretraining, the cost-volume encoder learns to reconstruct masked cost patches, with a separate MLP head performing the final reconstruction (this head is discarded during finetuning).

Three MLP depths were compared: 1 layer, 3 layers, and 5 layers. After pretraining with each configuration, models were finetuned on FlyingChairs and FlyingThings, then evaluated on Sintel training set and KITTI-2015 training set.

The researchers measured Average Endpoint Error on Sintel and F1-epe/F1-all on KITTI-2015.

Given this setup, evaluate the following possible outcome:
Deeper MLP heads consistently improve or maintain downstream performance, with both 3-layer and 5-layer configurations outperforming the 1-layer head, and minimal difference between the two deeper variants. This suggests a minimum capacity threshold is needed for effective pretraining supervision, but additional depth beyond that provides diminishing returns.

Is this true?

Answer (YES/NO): NO